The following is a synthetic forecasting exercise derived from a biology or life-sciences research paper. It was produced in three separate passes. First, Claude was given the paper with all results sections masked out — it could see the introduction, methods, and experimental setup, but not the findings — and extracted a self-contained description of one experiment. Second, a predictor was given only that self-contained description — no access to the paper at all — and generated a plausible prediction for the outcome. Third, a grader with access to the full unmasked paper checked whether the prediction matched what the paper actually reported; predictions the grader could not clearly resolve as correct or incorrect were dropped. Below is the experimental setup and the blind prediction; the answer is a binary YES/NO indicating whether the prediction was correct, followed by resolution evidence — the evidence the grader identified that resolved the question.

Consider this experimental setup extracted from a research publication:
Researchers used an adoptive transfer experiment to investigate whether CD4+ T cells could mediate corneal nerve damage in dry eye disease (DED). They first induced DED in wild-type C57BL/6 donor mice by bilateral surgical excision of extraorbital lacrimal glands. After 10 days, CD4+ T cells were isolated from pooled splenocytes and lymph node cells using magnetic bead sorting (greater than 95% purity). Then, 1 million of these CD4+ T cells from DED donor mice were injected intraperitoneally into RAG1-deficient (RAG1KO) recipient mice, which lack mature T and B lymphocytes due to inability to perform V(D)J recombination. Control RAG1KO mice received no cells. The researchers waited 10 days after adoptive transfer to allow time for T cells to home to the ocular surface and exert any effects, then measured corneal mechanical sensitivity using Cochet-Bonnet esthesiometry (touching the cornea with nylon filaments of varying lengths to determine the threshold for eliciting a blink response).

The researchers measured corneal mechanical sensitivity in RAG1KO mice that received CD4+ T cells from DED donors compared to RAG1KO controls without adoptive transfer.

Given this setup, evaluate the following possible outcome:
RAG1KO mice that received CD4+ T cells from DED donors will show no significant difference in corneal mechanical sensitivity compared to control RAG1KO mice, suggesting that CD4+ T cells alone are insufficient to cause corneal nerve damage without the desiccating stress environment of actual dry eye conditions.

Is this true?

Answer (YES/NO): NO